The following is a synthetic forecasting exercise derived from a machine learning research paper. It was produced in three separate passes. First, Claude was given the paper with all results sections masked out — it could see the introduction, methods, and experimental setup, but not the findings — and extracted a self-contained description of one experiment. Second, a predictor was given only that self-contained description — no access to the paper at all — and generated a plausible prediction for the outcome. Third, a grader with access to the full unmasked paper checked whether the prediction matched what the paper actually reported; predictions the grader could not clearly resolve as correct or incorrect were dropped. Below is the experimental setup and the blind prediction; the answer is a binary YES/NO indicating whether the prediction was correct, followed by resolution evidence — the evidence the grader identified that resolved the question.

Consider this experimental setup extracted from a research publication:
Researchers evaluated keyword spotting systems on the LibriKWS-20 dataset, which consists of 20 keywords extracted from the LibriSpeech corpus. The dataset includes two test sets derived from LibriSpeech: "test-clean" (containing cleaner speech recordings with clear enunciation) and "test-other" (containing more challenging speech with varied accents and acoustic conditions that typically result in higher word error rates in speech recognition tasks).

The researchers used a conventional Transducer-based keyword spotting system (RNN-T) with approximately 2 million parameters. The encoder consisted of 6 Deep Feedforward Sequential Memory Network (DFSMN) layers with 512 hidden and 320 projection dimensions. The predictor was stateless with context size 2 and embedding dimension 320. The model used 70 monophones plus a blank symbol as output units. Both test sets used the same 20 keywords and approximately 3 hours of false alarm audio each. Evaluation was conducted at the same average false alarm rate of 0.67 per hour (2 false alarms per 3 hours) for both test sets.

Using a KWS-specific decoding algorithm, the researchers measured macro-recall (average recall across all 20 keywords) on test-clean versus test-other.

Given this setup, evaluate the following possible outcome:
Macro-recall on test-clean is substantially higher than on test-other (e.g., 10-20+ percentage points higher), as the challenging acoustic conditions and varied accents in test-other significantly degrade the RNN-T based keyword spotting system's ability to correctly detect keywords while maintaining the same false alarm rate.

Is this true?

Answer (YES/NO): NO